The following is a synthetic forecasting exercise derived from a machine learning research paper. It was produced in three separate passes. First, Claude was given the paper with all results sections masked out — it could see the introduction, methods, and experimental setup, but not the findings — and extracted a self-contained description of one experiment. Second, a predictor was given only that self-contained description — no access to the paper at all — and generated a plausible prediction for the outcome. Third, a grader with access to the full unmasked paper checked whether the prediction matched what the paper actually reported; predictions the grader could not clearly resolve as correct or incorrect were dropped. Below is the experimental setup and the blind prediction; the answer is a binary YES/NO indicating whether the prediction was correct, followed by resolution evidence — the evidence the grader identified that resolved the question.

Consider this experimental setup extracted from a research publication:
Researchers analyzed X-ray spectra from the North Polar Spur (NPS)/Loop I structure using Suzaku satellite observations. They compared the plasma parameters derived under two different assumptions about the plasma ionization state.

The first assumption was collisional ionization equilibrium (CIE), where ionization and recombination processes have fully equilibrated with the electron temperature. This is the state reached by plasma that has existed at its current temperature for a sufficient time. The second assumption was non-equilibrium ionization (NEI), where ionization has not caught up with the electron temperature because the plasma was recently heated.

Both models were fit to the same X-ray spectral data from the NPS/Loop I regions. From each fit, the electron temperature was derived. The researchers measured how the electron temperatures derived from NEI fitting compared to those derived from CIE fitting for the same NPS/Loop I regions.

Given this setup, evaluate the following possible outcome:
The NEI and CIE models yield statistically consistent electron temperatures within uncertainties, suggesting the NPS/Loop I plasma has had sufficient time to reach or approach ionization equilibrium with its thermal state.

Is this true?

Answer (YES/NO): NO